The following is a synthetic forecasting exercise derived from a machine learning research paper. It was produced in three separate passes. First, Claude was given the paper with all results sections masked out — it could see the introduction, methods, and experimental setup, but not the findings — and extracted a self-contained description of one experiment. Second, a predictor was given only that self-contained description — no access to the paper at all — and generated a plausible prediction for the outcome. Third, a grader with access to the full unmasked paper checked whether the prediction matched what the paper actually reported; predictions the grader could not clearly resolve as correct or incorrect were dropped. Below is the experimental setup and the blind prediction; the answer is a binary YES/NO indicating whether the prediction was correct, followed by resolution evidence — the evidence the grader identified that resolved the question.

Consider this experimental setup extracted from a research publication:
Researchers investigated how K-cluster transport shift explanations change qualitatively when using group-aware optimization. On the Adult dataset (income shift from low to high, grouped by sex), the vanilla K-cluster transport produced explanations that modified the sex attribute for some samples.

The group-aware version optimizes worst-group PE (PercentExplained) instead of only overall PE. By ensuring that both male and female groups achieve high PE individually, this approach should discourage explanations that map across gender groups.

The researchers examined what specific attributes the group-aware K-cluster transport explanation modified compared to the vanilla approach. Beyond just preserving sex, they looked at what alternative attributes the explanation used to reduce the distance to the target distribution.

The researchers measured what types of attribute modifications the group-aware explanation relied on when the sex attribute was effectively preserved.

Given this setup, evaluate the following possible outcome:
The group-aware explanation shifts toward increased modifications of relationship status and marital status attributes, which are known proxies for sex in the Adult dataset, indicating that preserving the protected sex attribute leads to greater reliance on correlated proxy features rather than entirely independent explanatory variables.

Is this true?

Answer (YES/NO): NO